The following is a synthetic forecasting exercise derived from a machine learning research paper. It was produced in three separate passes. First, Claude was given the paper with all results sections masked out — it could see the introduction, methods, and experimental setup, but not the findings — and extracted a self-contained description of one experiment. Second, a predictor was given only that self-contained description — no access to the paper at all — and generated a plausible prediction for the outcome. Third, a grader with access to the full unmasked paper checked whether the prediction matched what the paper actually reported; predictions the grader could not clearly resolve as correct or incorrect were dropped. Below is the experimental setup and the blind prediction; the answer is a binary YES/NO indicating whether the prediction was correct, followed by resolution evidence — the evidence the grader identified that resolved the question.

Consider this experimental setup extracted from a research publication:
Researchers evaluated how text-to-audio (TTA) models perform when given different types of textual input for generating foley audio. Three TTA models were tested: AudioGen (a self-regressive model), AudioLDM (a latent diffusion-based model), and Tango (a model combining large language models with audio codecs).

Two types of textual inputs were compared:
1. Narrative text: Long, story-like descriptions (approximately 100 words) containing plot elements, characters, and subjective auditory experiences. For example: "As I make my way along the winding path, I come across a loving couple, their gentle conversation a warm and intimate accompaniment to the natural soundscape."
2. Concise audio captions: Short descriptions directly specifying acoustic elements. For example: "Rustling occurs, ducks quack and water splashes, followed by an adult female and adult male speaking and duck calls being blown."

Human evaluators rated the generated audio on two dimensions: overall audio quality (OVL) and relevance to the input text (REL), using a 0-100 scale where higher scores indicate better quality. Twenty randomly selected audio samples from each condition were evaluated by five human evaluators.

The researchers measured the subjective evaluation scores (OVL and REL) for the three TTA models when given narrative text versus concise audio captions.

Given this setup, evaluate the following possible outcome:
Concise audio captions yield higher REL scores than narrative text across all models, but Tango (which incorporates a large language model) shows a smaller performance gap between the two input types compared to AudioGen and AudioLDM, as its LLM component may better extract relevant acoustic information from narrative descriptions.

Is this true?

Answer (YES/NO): NO